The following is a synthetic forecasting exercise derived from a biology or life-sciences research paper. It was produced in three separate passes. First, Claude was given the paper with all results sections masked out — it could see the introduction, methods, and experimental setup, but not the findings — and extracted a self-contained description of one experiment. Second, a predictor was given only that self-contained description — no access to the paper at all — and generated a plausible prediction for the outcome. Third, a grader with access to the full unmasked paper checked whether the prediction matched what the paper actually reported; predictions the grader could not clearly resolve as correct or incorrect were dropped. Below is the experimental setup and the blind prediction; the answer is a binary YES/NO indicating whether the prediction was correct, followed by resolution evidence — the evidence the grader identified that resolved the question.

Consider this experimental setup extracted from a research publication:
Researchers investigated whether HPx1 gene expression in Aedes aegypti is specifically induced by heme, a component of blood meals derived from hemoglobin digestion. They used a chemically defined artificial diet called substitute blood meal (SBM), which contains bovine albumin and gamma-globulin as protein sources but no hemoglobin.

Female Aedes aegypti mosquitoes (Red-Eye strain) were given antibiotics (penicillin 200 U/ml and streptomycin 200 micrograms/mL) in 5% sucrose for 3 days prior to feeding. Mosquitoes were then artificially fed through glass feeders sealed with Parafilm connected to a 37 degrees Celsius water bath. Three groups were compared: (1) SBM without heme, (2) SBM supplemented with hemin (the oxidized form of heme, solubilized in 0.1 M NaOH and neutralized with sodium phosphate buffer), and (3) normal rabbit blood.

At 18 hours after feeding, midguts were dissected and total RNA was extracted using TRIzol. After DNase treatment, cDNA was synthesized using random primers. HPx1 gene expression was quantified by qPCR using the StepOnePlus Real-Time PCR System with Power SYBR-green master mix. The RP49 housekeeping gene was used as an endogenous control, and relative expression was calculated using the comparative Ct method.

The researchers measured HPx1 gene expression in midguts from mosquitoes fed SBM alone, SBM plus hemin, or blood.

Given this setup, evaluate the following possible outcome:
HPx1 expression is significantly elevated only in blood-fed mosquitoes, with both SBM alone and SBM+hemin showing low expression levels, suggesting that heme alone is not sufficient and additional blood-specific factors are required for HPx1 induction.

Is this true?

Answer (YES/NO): NO